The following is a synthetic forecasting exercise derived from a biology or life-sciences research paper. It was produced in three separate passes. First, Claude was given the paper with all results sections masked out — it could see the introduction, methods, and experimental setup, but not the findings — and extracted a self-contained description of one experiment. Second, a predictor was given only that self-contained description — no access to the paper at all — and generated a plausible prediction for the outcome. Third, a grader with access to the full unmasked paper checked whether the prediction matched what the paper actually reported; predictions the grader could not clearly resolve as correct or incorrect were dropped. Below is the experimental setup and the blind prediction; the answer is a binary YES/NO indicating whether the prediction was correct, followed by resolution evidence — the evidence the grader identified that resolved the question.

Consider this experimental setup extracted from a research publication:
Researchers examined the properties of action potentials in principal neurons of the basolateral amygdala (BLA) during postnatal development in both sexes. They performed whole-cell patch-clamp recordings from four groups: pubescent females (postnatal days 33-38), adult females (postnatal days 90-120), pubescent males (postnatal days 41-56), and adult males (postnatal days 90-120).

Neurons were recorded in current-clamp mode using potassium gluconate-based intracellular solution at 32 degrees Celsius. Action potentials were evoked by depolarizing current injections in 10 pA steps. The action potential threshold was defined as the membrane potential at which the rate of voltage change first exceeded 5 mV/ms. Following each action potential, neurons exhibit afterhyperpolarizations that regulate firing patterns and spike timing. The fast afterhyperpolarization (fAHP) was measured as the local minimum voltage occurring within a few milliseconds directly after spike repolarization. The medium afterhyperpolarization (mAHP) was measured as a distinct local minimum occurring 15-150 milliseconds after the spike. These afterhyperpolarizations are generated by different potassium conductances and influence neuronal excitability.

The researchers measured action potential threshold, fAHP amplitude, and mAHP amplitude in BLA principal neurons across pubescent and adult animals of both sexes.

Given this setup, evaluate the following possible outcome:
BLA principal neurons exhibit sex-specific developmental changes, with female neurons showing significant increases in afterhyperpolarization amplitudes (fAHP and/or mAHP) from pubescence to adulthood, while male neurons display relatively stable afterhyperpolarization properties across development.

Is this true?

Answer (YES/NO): YES